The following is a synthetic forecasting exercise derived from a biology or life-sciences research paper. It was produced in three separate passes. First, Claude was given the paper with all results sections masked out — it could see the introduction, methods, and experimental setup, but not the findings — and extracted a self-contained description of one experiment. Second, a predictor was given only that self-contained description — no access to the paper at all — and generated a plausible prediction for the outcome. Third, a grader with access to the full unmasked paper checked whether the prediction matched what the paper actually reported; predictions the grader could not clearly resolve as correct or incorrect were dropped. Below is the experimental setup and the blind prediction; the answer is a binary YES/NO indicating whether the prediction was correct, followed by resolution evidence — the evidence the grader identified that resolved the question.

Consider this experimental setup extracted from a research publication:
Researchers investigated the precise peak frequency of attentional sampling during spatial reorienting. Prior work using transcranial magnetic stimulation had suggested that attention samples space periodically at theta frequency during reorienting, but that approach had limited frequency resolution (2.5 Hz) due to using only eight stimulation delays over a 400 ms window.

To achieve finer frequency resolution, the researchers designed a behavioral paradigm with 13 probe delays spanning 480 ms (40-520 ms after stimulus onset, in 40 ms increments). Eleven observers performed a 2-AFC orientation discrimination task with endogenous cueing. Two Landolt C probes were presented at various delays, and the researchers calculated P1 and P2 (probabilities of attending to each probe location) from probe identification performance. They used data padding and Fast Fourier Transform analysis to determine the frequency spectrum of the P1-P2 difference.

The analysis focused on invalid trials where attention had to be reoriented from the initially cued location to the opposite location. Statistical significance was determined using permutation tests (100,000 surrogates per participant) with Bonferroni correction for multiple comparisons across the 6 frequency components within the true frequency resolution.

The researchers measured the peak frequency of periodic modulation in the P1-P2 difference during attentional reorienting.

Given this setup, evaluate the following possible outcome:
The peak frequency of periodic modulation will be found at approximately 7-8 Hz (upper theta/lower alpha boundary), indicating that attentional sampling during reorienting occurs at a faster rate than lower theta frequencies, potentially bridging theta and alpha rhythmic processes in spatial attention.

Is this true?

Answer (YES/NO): NO